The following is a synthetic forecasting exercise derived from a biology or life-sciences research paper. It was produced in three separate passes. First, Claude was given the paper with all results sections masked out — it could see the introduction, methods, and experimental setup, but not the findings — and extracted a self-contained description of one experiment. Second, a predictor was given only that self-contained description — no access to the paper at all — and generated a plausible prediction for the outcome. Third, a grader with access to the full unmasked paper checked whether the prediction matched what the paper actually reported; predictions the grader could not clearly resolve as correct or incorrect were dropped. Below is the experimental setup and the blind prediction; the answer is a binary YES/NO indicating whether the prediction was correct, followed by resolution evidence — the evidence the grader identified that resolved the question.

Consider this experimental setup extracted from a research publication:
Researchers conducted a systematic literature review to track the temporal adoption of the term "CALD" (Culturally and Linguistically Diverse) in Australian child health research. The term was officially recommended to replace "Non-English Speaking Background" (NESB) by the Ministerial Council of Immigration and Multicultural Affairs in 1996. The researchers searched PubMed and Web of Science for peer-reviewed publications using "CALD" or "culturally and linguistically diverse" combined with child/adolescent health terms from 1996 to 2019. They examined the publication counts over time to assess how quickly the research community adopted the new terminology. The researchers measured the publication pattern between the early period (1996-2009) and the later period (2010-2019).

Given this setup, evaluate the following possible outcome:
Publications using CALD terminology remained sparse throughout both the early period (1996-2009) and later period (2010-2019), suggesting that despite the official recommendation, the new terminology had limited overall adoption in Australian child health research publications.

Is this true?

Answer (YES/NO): NO